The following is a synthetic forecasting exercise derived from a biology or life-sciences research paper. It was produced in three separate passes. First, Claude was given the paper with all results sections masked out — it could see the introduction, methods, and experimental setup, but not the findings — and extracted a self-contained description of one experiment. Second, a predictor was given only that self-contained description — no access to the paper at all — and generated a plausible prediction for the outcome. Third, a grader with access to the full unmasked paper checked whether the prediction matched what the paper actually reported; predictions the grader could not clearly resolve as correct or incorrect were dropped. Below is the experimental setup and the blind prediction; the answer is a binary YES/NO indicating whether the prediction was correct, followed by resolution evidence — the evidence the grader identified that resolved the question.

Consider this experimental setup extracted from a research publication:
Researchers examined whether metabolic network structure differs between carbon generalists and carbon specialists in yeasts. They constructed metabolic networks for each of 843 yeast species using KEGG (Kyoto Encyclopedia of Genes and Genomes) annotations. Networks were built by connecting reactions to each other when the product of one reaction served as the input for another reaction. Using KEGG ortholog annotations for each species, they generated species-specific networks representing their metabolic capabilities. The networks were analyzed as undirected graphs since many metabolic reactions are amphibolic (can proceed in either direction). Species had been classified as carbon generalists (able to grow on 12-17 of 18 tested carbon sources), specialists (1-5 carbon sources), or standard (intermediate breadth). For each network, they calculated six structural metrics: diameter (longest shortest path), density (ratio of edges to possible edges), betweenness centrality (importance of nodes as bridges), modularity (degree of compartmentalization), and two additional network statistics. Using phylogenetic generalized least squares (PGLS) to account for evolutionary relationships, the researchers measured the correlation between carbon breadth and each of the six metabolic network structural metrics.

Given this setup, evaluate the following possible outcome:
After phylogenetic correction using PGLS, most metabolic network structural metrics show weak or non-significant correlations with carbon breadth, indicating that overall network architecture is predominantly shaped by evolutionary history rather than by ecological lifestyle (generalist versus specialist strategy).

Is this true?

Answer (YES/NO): NO